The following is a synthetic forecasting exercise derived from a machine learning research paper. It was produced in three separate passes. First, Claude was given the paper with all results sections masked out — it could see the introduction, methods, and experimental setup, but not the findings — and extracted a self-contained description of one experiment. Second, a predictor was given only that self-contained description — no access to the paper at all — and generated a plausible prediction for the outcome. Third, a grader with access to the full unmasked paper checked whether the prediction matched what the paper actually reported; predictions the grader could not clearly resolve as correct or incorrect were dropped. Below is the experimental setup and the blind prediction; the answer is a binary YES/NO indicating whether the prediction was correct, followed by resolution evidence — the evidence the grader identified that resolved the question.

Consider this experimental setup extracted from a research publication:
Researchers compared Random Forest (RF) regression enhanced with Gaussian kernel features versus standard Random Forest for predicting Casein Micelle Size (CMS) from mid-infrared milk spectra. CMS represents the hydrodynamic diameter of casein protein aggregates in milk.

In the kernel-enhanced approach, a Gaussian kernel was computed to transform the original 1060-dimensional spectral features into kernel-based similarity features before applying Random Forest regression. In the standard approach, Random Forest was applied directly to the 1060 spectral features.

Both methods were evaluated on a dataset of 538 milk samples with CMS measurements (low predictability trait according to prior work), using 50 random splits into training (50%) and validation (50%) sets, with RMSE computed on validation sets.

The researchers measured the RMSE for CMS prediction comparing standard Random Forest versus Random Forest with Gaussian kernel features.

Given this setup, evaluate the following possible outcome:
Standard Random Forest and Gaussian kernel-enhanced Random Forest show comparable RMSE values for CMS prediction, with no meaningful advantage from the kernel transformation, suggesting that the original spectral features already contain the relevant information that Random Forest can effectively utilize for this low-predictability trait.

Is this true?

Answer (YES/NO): YES